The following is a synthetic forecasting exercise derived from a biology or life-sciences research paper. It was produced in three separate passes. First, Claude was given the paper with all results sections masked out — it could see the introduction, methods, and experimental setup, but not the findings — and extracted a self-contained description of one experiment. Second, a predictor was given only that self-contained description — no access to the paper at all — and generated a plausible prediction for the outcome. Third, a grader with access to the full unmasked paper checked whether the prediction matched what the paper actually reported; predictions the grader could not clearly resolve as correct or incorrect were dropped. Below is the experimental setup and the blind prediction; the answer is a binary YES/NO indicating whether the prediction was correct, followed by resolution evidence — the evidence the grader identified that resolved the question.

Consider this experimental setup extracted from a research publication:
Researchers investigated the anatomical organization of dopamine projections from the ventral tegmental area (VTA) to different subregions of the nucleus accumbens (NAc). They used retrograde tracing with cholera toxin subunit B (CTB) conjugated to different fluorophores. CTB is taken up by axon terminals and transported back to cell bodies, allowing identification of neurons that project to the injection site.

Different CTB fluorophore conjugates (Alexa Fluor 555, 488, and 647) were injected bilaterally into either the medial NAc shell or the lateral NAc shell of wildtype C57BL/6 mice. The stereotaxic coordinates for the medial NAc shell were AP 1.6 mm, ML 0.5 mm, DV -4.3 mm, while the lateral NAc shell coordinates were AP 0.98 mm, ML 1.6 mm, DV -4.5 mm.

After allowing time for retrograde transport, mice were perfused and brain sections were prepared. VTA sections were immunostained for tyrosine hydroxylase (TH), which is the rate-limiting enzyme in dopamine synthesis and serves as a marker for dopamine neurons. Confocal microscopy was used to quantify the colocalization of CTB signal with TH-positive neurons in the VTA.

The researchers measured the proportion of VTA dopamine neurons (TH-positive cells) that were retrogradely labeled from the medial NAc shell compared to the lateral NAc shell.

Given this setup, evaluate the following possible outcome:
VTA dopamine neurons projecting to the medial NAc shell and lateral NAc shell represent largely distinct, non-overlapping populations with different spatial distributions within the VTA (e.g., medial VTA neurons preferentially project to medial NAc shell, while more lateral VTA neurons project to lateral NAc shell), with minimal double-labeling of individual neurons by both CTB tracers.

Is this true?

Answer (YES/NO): YES